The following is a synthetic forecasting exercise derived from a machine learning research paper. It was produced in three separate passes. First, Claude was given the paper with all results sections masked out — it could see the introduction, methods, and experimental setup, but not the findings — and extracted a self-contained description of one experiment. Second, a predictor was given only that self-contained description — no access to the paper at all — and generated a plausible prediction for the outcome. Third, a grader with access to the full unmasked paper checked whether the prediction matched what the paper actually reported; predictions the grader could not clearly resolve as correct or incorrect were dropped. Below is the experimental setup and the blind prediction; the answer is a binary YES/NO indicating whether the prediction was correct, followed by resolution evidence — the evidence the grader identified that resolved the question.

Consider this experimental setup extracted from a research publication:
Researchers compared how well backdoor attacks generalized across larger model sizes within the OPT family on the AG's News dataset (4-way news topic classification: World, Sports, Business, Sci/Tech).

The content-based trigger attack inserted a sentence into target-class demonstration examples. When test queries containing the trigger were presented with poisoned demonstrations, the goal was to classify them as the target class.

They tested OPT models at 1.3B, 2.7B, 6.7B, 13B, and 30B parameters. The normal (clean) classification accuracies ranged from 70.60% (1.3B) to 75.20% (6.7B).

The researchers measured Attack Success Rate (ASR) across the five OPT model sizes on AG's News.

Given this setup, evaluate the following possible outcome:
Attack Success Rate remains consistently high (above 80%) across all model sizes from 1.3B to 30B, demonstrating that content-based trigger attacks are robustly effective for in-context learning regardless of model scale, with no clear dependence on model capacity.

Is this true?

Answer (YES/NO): YES